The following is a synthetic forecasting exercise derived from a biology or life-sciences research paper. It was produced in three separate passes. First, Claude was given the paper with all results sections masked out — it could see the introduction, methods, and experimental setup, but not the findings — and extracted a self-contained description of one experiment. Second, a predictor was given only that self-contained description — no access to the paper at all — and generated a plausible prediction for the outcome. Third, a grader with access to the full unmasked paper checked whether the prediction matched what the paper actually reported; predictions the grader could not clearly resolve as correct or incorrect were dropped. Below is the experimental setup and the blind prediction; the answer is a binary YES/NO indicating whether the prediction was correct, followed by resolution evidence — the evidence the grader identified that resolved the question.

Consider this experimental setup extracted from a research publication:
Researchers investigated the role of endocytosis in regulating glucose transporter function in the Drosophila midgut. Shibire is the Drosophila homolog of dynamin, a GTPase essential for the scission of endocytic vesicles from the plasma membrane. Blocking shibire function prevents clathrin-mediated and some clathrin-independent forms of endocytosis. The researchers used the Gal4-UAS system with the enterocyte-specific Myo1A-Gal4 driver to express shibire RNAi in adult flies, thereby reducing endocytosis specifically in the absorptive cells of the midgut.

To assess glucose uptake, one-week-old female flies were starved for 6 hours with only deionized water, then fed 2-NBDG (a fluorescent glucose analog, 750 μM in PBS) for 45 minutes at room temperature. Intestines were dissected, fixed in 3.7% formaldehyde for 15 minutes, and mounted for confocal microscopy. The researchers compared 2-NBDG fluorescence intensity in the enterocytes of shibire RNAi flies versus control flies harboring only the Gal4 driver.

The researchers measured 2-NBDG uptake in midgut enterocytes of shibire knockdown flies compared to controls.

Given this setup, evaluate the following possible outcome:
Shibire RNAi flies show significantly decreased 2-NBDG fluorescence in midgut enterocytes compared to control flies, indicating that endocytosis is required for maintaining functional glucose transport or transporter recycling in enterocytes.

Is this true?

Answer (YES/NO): NO